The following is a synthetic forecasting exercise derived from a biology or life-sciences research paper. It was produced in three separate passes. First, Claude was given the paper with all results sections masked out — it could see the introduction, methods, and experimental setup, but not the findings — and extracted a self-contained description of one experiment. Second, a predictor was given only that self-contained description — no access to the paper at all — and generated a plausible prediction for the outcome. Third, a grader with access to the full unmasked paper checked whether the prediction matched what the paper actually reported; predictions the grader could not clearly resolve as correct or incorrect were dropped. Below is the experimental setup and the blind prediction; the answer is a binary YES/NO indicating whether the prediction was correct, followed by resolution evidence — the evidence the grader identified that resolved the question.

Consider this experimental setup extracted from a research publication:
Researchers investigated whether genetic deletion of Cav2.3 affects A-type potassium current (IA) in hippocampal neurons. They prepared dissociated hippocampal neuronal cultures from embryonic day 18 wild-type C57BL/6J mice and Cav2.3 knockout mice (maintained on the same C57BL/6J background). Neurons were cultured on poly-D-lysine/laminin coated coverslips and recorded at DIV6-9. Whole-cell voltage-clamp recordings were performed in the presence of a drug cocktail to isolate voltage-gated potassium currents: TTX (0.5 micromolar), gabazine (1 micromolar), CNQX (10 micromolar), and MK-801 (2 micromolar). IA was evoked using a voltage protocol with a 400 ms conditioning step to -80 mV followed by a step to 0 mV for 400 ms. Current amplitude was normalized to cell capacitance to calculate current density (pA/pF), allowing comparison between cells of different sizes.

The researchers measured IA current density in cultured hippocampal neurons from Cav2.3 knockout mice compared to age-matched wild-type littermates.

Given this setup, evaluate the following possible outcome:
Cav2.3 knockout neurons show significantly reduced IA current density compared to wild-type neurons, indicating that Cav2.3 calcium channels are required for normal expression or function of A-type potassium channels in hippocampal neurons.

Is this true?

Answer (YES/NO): YES